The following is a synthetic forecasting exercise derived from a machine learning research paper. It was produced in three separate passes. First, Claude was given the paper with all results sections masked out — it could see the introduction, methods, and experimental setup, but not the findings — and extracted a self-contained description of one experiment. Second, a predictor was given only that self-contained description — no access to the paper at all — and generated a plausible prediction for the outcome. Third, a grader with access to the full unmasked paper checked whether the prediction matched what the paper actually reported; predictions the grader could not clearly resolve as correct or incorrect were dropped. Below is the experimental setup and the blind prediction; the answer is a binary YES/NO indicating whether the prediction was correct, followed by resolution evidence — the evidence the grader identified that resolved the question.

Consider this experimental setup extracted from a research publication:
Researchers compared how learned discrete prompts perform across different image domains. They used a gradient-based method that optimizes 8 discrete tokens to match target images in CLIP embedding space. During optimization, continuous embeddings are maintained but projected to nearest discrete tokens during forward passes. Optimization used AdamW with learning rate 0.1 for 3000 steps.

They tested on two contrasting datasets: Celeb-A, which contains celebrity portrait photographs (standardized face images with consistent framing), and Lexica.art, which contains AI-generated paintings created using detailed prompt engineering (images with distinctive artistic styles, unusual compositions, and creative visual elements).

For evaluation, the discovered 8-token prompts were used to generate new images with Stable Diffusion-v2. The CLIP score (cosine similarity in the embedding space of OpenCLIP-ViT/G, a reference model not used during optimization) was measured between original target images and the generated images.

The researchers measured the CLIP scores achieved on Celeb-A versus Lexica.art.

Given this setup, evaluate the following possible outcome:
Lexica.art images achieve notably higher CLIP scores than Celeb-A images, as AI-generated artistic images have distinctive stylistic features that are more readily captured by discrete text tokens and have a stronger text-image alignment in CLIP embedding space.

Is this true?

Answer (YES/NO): YES